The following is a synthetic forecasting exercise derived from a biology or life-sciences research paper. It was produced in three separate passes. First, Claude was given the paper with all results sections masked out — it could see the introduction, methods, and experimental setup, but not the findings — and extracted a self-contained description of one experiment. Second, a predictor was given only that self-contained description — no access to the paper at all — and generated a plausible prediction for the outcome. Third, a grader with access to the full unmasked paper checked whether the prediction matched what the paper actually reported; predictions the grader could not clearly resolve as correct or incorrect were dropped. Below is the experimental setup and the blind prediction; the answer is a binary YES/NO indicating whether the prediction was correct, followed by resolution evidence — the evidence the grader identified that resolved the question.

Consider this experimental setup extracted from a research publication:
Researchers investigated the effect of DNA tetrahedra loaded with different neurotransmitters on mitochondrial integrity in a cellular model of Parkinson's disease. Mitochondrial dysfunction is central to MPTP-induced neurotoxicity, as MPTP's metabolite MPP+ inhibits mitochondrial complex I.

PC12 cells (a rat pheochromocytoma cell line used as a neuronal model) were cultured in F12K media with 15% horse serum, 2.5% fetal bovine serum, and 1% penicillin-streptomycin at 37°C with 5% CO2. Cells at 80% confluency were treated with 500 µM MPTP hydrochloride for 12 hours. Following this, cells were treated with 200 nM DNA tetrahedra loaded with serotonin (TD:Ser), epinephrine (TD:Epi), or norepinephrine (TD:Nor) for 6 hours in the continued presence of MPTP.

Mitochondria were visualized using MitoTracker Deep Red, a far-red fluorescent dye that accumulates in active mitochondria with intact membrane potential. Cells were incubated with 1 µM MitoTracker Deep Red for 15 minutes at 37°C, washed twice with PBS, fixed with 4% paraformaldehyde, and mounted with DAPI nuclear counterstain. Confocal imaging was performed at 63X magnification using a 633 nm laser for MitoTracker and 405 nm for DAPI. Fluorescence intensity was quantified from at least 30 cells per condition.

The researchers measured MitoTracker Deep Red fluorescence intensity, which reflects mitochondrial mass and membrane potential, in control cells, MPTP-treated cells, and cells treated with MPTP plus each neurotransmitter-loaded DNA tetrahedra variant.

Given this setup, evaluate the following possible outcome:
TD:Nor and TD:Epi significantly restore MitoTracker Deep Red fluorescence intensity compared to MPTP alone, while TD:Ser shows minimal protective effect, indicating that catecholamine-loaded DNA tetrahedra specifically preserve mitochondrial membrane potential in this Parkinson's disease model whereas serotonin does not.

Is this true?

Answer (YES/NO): NO